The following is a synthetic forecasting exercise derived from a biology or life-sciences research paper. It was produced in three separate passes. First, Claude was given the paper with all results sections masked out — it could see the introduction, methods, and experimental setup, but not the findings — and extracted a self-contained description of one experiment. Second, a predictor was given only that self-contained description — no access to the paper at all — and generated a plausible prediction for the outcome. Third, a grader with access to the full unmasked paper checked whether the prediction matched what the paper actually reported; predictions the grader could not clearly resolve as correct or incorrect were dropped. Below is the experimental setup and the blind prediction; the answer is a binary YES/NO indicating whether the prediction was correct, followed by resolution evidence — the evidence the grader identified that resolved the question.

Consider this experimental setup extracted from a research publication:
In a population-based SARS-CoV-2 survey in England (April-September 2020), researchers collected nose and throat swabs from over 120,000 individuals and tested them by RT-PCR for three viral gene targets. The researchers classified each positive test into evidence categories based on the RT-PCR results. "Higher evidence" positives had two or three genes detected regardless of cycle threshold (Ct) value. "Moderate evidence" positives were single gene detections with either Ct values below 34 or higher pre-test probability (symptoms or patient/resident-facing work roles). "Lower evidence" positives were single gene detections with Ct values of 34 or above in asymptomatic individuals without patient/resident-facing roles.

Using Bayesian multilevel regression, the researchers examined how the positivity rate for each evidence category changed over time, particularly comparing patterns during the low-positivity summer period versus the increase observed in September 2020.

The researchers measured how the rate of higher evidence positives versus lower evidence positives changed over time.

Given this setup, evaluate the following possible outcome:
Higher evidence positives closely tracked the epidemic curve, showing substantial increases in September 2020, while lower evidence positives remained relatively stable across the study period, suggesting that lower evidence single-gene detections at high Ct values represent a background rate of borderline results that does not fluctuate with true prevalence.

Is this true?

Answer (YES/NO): YES